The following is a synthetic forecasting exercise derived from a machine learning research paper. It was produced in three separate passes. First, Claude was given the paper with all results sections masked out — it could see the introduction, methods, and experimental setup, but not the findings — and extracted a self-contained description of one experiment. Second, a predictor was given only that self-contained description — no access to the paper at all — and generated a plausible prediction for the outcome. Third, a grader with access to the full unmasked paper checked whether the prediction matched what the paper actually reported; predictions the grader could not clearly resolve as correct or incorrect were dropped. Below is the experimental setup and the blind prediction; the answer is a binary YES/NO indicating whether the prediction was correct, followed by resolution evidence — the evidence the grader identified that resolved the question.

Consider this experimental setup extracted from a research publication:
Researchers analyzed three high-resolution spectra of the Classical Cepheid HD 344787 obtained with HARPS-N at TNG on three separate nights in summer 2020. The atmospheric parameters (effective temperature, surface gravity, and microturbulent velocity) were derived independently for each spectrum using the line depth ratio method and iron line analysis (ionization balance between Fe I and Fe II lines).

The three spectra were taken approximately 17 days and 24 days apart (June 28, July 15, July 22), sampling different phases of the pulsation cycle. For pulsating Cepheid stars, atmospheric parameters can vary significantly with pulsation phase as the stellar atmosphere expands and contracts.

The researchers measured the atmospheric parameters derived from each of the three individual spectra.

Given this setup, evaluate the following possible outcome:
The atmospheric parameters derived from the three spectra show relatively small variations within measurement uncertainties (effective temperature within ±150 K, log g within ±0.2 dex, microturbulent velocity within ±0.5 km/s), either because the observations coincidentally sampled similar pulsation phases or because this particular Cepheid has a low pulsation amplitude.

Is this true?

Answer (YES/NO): YES